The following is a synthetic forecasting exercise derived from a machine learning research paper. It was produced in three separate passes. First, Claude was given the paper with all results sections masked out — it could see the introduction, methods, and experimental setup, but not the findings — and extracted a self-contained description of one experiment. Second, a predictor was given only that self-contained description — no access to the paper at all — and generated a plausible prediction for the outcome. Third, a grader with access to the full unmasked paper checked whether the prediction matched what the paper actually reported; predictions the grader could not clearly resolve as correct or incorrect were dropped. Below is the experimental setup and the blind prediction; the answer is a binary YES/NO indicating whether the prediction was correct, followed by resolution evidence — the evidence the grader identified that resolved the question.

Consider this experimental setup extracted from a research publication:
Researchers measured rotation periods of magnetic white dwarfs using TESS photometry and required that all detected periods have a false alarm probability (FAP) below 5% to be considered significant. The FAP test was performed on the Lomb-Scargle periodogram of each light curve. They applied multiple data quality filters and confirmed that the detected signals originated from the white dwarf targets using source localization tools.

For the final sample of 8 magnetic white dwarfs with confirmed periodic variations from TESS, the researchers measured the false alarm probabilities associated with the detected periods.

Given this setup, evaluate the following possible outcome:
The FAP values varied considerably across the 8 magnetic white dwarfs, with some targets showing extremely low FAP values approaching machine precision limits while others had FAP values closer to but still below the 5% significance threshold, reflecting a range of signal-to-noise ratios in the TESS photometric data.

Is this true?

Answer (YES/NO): NO